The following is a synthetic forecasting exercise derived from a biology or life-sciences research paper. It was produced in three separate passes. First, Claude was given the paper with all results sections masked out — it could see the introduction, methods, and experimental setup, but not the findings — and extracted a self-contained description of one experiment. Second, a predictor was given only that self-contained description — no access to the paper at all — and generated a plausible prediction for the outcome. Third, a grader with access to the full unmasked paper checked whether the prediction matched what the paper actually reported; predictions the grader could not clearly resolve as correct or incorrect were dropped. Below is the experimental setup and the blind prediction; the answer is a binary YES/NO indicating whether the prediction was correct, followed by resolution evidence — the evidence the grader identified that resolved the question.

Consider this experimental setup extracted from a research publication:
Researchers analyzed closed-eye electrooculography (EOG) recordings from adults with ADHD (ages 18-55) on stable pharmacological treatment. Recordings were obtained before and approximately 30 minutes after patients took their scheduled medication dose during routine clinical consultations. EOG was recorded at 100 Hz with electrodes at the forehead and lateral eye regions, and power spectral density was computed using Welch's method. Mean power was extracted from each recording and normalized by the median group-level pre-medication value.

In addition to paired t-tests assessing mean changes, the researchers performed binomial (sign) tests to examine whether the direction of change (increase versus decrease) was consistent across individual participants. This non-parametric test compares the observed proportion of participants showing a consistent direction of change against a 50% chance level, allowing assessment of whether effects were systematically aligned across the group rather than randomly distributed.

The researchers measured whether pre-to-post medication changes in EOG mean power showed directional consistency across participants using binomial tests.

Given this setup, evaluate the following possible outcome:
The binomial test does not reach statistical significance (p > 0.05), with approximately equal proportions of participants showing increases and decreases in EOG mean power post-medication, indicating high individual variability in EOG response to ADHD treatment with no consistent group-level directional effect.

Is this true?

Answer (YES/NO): NO